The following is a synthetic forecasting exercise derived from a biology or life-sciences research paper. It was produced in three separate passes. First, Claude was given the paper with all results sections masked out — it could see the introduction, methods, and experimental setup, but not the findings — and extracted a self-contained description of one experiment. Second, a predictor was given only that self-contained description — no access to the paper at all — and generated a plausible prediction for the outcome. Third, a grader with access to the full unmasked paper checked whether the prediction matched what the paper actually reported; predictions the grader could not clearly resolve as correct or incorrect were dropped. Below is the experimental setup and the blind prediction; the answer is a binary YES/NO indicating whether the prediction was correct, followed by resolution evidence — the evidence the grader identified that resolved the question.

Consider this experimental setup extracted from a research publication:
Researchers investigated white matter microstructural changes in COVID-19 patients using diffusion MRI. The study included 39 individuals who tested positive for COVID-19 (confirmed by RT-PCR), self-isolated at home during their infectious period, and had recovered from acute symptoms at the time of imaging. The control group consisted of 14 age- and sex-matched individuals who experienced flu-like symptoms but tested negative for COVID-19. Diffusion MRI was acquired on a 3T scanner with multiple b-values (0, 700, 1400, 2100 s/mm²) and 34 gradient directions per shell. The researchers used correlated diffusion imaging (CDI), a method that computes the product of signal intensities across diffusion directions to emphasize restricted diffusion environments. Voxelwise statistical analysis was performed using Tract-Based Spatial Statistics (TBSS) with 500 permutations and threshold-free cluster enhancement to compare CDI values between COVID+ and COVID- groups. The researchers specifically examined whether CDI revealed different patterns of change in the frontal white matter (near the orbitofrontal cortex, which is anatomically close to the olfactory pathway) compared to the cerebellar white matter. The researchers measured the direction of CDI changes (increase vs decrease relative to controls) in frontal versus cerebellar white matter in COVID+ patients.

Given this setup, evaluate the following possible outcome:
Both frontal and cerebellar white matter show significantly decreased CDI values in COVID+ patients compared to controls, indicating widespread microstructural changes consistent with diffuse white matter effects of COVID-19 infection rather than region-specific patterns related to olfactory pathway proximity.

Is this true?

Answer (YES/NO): NO